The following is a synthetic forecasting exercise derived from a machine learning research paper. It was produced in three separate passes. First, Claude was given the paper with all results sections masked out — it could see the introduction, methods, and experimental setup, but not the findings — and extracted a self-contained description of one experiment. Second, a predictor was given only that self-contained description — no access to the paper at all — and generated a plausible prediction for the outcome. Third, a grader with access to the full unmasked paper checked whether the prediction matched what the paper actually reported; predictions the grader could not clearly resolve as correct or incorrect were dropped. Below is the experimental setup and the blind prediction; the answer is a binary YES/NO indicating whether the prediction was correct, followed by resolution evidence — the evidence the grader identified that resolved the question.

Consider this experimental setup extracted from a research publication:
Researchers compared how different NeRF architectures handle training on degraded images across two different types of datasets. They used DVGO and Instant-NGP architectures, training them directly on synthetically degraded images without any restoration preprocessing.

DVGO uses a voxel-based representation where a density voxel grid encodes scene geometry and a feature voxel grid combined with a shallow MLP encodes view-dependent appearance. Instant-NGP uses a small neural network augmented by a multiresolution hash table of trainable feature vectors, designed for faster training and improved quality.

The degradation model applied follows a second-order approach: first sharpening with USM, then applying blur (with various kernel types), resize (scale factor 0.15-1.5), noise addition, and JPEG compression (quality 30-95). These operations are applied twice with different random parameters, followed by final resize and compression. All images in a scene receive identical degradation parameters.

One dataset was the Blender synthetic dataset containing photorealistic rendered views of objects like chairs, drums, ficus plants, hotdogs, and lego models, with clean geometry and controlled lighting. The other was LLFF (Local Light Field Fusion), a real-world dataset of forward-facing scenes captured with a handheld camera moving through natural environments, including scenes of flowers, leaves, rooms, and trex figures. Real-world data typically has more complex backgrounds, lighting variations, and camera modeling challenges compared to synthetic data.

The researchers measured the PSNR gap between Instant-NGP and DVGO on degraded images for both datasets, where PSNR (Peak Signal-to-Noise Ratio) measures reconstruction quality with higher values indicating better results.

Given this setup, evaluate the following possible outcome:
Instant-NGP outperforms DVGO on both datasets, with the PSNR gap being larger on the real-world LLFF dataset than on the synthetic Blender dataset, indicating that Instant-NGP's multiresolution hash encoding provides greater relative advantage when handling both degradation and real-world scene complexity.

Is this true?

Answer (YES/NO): YES